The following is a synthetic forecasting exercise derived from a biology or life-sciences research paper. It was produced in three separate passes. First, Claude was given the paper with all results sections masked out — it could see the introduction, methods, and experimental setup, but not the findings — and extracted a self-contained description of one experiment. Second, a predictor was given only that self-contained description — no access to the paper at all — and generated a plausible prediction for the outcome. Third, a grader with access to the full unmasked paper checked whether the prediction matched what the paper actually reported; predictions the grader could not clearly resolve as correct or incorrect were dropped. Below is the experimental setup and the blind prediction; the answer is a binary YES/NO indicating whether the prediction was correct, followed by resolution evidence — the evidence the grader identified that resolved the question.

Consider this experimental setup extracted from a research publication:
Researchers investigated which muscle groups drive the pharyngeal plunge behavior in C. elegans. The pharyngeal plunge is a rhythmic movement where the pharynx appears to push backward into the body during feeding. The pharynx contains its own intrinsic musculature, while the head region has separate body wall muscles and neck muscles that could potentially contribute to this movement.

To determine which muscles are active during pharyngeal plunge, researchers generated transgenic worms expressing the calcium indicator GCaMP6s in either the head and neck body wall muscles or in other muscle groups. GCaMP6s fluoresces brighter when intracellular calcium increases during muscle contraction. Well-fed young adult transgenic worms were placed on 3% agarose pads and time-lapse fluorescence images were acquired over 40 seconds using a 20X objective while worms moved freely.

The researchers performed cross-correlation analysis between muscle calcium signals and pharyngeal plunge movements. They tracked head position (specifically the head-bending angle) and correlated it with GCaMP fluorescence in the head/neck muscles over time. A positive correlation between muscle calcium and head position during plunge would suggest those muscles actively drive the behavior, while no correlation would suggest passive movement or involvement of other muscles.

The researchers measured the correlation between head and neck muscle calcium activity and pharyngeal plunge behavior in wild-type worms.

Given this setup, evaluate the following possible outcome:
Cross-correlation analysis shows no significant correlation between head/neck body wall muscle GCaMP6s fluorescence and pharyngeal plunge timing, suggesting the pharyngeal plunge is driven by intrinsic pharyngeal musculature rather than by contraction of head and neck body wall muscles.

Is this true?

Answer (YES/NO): NO